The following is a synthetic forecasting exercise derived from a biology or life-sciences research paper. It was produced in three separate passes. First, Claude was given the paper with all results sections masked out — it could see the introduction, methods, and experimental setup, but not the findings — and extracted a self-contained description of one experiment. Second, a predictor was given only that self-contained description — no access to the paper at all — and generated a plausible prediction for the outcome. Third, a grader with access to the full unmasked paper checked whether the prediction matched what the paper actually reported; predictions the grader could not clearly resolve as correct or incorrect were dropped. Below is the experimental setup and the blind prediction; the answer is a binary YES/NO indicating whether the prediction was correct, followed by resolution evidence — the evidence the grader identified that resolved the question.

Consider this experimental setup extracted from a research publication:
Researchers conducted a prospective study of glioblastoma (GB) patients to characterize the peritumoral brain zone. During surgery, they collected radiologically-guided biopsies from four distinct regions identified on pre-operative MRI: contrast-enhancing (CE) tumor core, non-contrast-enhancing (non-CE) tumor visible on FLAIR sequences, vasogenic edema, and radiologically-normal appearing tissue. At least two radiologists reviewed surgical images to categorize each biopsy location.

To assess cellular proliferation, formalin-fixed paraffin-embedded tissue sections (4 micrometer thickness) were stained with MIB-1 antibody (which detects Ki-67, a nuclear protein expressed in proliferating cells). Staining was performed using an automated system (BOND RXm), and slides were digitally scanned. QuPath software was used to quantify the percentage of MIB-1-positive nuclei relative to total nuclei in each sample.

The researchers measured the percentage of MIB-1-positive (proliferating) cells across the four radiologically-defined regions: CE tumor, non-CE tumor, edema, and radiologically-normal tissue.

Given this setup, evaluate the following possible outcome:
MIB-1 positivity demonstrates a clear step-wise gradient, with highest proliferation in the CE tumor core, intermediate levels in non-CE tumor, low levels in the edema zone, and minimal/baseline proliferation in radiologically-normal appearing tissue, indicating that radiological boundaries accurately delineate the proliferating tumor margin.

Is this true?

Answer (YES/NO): NO